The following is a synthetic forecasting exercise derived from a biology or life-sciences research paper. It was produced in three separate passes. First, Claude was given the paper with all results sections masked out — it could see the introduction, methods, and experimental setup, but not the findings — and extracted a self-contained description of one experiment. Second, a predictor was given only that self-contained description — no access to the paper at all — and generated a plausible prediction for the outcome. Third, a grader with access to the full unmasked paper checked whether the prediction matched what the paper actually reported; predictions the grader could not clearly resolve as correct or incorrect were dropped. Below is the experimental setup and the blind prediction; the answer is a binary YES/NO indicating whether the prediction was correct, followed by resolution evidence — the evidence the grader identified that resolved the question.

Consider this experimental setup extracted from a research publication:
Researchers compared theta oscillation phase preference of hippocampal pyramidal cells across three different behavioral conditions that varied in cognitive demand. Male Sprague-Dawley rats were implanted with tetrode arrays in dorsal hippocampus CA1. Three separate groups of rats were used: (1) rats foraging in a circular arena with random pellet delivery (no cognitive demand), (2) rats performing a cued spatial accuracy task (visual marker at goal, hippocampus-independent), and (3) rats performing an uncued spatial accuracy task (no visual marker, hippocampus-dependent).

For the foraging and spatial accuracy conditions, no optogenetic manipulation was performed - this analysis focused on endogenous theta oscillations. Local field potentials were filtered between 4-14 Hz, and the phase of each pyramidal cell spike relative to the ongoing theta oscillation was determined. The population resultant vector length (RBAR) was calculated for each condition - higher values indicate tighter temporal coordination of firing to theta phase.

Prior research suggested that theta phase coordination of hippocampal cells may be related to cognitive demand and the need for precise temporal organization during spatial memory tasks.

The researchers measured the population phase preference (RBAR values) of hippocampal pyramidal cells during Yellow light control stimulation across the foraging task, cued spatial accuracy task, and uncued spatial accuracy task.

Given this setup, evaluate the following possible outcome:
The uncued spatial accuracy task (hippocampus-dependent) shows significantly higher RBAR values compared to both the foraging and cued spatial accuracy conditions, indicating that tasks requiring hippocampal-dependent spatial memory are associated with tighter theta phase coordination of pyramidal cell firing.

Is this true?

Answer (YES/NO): NO